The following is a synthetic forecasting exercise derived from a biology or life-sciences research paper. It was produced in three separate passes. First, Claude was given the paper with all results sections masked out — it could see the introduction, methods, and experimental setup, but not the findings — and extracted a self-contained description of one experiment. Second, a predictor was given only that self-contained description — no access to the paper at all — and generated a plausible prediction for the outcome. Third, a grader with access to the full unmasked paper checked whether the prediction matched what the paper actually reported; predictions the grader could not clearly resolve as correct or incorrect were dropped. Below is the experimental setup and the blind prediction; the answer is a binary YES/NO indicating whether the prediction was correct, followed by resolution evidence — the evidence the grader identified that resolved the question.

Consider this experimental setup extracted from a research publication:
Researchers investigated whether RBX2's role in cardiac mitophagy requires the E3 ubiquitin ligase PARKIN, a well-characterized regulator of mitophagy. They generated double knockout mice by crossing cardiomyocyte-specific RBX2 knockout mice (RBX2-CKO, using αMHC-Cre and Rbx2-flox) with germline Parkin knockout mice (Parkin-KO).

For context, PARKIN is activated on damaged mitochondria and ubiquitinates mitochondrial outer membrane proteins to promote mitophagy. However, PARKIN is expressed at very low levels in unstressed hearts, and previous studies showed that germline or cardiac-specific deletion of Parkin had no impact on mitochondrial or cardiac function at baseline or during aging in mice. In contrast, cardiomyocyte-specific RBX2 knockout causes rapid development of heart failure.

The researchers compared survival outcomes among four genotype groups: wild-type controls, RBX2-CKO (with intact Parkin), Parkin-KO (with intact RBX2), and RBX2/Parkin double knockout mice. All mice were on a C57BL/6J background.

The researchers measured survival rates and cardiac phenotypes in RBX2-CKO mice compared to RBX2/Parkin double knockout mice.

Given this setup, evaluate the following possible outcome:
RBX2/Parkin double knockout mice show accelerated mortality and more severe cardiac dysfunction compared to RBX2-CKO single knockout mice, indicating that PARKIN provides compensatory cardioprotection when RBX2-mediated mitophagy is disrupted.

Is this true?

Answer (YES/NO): NO